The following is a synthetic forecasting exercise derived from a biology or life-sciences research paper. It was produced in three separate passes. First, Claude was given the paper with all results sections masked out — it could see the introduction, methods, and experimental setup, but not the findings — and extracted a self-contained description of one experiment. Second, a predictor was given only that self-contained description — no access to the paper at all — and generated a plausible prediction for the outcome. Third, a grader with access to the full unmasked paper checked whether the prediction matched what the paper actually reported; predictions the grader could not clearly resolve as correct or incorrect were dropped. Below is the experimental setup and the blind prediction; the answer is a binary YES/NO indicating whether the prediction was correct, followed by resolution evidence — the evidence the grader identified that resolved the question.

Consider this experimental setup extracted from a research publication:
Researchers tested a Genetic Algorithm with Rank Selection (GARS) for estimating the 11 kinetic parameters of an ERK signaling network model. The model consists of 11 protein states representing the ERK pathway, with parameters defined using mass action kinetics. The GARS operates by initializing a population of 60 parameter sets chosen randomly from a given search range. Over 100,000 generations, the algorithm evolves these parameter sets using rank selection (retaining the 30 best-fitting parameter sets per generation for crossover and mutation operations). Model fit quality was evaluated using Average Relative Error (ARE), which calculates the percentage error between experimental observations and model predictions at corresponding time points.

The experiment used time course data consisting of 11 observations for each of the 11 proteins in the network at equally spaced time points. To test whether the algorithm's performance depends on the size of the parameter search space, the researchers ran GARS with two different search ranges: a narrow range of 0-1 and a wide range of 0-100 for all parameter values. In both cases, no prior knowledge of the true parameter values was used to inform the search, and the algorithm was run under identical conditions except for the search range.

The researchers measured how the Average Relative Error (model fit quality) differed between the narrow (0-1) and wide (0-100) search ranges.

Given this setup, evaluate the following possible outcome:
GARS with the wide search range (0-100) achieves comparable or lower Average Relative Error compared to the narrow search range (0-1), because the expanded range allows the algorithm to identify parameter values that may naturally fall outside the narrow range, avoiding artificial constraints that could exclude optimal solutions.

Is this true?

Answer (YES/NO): YES